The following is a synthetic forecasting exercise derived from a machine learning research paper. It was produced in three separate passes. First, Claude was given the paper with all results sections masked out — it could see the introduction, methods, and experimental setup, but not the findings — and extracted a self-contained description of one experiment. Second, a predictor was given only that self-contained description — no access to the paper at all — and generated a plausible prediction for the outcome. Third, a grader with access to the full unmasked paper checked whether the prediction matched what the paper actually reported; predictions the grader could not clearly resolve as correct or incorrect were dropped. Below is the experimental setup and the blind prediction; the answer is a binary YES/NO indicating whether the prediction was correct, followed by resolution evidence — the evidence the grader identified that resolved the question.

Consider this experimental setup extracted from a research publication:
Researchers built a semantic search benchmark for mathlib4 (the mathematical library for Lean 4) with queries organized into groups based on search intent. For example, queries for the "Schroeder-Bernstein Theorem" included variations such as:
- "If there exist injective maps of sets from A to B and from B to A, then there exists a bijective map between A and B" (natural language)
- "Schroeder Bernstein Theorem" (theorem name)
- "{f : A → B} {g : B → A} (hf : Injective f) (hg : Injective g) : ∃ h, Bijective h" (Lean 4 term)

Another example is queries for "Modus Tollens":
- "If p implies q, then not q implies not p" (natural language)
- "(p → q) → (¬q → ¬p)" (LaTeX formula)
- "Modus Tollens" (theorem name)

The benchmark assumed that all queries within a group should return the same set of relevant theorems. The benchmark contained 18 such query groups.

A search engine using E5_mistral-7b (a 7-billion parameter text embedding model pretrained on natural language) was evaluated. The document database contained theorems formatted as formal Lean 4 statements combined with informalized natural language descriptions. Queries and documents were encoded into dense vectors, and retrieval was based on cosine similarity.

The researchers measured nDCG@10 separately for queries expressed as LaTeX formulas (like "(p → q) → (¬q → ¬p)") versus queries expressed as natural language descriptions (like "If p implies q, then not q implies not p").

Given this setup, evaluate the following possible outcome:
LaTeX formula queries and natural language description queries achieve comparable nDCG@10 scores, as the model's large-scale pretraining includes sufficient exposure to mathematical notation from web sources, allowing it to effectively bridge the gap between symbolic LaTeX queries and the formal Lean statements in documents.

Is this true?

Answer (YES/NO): YES